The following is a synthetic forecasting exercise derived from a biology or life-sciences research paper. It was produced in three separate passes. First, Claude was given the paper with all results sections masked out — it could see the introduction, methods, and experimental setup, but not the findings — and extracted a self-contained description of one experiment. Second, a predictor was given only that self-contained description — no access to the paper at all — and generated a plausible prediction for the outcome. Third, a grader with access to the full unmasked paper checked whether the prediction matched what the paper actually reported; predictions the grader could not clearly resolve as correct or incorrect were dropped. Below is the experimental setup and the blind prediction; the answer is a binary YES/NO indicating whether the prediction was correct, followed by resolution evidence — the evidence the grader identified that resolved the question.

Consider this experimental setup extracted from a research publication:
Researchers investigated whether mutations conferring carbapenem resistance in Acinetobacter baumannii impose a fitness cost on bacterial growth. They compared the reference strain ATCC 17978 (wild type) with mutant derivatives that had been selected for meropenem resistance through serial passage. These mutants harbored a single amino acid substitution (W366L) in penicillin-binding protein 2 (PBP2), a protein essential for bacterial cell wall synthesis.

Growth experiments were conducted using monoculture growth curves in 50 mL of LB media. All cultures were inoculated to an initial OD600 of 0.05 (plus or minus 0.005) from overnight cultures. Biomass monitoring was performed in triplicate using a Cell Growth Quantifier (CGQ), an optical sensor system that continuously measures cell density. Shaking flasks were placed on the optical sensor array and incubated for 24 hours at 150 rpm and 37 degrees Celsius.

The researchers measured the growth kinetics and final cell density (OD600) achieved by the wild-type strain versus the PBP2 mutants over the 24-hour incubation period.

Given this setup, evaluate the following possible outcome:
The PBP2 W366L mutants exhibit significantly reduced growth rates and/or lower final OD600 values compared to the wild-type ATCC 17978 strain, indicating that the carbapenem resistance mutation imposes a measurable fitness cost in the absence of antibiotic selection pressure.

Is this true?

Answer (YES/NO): YES